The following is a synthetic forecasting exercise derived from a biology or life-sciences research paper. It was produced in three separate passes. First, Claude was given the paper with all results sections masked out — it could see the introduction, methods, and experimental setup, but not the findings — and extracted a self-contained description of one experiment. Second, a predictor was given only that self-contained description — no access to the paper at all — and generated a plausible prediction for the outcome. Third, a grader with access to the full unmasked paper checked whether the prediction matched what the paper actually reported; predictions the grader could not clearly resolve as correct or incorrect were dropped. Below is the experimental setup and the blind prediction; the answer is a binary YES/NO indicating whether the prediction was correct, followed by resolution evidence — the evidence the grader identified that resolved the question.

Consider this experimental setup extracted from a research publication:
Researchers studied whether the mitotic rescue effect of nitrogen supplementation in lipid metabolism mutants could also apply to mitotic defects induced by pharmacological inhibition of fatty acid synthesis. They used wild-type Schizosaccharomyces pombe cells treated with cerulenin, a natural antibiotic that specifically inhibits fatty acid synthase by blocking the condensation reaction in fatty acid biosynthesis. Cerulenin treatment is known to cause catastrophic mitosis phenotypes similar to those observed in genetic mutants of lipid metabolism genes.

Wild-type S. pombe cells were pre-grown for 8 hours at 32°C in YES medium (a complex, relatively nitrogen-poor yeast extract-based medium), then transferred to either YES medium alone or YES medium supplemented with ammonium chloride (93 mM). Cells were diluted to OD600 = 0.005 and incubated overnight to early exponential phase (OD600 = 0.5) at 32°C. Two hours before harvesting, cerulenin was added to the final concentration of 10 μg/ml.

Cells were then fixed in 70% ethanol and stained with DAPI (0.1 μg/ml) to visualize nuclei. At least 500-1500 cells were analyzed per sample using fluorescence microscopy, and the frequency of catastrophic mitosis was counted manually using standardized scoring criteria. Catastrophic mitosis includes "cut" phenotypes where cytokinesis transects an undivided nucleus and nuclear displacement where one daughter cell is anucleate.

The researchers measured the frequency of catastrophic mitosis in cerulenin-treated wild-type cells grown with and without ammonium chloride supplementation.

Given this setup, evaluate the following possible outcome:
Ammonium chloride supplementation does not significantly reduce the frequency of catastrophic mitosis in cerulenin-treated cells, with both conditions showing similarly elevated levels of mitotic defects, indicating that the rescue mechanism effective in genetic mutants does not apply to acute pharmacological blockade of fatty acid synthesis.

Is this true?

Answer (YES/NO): NO